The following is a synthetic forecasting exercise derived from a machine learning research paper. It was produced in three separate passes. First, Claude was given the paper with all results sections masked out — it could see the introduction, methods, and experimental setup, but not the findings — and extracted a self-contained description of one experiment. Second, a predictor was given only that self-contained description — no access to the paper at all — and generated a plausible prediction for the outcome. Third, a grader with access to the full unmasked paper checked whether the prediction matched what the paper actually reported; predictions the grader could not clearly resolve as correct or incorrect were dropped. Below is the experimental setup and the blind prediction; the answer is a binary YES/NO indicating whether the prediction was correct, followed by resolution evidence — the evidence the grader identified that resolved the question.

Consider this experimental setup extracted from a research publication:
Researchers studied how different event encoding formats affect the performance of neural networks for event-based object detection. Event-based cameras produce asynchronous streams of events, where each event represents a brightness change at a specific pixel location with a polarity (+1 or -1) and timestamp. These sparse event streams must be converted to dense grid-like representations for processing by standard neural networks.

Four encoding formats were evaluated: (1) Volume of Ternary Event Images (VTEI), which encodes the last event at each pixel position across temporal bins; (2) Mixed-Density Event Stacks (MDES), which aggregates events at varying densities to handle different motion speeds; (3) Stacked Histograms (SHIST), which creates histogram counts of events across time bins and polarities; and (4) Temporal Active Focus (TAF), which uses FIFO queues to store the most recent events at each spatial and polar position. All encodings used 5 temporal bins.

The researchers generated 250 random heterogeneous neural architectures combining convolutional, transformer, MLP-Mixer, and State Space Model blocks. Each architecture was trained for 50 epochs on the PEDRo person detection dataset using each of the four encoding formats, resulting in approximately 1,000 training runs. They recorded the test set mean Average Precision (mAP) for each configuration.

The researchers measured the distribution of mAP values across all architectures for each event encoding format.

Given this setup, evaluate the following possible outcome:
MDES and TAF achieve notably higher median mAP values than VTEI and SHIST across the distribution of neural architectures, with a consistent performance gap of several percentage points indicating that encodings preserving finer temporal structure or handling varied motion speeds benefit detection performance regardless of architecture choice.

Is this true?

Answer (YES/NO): NO